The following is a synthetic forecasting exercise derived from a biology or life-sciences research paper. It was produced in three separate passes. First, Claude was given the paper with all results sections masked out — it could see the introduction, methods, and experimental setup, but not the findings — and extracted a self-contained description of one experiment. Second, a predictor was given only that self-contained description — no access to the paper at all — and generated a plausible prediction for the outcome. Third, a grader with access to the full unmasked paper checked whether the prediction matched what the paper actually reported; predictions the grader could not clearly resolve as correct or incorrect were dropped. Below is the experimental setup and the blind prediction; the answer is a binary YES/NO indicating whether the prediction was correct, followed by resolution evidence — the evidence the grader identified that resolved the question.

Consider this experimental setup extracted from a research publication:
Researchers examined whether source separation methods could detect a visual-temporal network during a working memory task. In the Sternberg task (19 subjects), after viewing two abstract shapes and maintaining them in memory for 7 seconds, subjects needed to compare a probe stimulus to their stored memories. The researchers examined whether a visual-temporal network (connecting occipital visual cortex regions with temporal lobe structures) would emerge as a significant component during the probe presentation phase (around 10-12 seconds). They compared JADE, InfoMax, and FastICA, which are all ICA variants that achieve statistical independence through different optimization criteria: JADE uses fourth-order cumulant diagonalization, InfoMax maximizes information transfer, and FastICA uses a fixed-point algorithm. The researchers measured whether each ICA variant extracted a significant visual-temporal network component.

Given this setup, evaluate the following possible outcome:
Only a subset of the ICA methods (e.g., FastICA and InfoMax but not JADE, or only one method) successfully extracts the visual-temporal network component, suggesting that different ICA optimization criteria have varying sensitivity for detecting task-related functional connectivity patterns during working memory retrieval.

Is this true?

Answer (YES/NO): NO